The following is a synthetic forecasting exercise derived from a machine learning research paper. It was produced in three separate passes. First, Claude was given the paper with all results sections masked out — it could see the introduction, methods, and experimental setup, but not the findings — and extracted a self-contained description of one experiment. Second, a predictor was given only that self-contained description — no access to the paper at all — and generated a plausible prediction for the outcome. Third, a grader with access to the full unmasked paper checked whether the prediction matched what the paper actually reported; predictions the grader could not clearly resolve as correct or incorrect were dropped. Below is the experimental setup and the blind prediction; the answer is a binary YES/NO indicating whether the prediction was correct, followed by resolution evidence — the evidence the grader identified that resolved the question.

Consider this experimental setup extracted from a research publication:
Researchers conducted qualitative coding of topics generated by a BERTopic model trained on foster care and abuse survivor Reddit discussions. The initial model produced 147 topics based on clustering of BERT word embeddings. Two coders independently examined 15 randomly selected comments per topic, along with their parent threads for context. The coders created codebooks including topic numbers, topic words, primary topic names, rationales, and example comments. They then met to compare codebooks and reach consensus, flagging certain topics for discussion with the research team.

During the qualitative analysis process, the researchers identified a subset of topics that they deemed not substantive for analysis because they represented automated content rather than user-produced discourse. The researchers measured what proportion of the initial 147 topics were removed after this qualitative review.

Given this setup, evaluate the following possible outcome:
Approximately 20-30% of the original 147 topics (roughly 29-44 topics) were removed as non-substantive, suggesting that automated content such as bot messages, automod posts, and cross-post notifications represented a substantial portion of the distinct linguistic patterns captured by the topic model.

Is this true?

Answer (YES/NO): NO